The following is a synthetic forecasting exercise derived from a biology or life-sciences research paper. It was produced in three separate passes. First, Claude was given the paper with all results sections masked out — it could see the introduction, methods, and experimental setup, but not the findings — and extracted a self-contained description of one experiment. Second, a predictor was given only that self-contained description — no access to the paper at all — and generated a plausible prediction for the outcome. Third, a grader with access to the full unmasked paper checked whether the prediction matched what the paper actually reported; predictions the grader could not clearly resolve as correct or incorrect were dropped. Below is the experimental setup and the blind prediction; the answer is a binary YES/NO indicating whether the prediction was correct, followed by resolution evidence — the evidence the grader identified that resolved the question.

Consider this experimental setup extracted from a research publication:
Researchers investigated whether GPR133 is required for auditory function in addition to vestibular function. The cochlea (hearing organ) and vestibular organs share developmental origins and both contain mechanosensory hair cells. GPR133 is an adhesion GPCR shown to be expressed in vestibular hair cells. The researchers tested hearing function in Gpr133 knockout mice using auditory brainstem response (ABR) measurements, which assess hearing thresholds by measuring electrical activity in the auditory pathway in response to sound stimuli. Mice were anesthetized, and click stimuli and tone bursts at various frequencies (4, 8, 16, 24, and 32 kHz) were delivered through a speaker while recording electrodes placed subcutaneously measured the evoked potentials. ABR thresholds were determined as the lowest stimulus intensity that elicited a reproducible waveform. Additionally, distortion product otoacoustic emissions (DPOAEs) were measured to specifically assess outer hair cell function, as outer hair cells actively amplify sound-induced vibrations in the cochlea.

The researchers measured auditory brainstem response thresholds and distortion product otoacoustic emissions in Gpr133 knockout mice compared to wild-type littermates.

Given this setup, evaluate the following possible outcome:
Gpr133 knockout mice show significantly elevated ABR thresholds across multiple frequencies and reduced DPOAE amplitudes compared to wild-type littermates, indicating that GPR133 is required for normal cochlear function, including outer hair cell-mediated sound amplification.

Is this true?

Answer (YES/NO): NO